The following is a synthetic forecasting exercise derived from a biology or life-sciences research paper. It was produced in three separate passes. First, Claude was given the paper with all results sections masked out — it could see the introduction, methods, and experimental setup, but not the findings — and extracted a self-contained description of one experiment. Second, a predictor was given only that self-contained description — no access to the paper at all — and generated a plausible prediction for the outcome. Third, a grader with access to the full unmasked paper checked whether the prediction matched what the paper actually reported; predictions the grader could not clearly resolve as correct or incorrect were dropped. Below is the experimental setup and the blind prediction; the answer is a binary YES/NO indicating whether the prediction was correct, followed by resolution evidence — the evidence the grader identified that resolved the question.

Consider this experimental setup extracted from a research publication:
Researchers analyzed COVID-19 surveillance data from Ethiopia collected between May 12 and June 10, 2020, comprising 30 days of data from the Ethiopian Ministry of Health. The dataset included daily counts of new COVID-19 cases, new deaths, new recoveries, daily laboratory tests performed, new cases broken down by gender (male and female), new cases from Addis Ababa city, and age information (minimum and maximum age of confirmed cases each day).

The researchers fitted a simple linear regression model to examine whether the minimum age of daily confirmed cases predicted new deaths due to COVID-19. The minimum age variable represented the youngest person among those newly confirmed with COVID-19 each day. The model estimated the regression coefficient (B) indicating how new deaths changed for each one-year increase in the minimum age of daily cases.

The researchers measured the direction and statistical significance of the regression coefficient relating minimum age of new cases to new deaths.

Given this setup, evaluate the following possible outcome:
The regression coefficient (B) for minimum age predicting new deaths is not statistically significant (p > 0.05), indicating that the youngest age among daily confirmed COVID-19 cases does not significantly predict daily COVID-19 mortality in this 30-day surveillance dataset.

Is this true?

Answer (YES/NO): NO